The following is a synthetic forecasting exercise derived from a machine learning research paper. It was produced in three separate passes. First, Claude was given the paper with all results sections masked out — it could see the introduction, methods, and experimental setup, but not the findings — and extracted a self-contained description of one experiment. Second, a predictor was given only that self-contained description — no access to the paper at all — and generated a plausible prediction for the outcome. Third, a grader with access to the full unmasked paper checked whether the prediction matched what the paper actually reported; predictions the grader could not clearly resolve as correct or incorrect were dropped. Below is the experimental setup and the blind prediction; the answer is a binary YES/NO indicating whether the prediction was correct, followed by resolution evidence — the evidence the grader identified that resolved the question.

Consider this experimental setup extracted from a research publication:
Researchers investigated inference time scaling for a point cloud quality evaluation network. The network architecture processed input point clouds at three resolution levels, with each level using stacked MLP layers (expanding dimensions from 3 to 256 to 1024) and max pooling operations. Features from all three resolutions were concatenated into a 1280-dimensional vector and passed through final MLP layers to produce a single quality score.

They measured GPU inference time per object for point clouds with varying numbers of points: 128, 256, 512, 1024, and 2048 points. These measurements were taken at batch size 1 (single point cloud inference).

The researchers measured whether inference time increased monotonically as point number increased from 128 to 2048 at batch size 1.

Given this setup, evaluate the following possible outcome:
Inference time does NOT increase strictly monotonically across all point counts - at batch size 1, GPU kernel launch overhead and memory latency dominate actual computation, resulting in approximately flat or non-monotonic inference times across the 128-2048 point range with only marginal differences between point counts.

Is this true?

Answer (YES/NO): NO